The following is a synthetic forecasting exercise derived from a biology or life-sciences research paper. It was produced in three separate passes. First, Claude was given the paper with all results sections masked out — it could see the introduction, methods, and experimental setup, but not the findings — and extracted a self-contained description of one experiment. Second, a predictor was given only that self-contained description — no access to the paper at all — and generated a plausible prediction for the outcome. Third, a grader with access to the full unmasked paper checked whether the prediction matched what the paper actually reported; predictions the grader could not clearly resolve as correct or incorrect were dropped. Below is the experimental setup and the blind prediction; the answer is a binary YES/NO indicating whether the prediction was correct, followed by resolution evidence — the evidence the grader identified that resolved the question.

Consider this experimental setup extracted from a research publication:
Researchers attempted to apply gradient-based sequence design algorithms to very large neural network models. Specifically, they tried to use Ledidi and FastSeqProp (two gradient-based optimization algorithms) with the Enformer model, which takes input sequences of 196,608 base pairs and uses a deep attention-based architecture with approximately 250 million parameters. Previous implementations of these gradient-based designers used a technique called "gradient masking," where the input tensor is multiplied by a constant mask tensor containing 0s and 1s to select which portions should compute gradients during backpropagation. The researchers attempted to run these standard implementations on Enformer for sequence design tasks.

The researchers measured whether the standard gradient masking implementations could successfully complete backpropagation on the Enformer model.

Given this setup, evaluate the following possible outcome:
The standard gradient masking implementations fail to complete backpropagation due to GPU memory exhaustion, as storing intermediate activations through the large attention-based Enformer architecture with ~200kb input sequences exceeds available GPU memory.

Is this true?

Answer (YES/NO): YES